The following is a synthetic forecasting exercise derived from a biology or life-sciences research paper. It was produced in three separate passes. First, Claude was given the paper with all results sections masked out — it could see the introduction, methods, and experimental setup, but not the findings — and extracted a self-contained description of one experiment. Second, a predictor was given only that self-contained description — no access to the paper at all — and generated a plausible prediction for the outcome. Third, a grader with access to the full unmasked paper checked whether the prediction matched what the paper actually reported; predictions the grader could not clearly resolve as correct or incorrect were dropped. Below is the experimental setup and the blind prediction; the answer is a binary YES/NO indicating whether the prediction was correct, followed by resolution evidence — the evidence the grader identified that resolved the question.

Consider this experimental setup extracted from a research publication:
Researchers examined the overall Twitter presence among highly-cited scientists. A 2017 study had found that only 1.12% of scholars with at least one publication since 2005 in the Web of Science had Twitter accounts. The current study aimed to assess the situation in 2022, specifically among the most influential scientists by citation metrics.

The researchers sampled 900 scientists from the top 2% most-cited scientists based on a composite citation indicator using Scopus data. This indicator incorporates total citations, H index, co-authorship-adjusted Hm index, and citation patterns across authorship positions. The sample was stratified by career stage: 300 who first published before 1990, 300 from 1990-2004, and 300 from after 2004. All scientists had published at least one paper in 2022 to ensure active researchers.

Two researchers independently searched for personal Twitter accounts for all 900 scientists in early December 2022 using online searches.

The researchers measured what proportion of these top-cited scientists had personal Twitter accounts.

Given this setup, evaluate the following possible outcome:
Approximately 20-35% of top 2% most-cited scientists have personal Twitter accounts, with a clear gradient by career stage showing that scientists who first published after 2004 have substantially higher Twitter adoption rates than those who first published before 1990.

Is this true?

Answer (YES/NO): YES